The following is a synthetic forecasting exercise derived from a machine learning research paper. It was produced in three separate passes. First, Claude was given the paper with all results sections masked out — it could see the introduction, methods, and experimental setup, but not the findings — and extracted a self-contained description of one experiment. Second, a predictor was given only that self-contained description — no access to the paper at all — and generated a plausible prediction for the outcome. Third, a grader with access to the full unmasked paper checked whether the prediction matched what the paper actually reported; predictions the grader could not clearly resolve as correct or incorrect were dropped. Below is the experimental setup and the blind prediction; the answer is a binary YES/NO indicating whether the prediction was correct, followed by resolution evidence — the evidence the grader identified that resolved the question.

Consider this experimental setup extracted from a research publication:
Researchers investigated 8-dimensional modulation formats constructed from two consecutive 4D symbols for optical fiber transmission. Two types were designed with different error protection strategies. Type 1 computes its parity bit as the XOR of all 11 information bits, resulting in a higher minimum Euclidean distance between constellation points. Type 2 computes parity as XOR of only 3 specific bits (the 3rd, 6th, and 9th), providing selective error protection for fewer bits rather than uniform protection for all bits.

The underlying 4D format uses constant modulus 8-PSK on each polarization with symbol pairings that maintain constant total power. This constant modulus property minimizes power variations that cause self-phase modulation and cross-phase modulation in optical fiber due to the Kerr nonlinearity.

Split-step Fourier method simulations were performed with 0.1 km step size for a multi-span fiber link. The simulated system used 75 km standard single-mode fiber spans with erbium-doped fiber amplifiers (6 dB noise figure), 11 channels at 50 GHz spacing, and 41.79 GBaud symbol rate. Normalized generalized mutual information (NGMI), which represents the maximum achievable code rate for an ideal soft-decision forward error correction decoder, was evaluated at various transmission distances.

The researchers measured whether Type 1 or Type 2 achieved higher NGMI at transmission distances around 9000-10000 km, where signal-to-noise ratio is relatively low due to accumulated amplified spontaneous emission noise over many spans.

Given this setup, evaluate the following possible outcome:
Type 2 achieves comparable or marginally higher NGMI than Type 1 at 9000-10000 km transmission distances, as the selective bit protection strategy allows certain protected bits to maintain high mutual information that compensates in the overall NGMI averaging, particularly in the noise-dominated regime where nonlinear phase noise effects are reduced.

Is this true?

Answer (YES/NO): YES